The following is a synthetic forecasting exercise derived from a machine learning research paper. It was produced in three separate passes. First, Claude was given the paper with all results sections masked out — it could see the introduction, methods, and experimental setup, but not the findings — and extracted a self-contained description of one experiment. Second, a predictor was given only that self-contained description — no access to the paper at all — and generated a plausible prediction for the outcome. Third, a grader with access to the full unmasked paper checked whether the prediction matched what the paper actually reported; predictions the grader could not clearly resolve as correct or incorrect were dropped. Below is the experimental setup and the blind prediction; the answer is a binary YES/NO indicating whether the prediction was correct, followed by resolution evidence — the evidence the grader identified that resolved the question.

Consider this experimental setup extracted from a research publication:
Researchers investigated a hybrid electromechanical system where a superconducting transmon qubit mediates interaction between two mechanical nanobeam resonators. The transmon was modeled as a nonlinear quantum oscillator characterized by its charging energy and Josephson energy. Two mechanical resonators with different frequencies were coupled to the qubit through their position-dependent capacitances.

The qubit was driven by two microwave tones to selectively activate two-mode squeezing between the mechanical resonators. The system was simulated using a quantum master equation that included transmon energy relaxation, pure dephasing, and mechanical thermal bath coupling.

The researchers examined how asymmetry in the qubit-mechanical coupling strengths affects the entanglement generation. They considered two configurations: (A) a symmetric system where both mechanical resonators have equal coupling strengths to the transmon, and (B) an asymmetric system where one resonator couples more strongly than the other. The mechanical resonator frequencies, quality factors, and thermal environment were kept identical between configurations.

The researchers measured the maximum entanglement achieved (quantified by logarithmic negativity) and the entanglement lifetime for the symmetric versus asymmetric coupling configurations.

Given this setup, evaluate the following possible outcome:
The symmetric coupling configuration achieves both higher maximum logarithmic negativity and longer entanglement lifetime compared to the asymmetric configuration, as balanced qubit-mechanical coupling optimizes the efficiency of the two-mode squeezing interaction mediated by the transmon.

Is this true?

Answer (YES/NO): YES